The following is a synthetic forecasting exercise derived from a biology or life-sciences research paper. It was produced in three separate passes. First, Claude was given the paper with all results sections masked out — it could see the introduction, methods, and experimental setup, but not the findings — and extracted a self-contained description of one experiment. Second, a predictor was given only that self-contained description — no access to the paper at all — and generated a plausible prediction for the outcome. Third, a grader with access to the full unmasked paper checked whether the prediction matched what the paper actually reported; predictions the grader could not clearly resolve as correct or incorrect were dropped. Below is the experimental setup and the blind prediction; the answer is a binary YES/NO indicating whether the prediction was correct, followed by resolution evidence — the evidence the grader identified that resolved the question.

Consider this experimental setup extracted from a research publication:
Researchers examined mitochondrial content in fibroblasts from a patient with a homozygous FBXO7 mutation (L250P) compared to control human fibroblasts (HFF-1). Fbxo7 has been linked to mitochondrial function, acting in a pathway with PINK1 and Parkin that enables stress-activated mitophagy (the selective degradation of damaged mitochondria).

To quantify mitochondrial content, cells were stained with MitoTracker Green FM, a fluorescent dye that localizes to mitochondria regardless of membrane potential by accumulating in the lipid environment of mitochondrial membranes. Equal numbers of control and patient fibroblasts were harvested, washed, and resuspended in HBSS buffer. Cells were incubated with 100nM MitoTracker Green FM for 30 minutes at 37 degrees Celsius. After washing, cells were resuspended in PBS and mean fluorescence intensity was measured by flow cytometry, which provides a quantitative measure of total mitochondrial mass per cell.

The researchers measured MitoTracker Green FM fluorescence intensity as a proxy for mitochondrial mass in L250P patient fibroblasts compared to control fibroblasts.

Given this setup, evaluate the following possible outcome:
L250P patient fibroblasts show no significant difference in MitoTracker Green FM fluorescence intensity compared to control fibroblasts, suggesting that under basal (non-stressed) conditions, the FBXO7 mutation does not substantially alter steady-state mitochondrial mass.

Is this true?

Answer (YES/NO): NO